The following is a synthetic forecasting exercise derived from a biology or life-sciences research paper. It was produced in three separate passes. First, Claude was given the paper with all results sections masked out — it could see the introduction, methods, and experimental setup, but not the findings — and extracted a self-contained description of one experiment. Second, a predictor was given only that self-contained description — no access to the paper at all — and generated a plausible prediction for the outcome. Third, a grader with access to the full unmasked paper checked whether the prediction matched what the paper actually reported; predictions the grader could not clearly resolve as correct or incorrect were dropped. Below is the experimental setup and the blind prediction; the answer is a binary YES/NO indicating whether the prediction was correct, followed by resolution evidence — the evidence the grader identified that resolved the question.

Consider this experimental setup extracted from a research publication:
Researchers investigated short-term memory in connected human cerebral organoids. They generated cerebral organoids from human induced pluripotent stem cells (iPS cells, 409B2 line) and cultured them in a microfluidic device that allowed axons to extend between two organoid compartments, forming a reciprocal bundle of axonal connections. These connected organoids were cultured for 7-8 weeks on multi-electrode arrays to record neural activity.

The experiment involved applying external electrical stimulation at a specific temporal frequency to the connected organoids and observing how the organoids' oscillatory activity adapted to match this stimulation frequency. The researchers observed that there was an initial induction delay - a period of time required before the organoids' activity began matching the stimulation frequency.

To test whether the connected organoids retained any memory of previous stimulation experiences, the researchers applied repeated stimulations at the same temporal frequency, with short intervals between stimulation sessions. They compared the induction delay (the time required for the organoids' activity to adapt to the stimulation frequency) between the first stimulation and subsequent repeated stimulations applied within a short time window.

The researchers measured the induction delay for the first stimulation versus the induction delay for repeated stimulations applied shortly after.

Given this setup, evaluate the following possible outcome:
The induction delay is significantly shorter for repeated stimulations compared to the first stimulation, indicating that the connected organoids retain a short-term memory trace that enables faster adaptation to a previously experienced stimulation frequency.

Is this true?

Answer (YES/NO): YES